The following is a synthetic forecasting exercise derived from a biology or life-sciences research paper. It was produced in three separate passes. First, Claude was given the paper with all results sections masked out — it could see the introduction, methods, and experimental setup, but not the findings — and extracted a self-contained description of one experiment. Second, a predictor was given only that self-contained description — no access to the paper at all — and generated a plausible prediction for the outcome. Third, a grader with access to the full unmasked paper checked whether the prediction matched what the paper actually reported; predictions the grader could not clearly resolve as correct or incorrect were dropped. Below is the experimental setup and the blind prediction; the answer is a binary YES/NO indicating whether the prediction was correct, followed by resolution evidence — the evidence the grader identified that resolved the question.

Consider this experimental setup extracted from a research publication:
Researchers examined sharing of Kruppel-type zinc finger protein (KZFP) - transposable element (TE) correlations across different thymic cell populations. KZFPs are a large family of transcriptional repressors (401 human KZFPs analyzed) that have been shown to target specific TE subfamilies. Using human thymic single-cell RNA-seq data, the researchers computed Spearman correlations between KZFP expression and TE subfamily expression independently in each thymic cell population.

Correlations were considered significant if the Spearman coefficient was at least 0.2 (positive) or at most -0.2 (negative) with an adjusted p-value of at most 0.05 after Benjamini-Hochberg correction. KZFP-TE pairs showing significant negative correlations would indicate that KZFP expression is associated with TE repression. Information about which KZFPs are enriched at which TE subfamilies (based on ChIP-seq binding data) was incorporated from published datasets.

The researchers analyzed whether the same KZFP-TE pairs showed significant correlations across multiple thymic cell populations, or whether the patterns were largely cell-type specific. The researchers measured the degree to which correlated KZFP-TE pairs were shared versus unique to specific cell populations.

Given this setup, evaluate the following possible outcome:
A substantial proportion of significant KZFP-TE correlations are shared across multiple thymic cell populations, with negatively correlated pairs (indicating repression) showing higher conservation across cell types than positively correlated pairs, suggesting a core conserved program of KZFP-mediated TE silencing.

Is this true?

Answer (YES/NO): NO